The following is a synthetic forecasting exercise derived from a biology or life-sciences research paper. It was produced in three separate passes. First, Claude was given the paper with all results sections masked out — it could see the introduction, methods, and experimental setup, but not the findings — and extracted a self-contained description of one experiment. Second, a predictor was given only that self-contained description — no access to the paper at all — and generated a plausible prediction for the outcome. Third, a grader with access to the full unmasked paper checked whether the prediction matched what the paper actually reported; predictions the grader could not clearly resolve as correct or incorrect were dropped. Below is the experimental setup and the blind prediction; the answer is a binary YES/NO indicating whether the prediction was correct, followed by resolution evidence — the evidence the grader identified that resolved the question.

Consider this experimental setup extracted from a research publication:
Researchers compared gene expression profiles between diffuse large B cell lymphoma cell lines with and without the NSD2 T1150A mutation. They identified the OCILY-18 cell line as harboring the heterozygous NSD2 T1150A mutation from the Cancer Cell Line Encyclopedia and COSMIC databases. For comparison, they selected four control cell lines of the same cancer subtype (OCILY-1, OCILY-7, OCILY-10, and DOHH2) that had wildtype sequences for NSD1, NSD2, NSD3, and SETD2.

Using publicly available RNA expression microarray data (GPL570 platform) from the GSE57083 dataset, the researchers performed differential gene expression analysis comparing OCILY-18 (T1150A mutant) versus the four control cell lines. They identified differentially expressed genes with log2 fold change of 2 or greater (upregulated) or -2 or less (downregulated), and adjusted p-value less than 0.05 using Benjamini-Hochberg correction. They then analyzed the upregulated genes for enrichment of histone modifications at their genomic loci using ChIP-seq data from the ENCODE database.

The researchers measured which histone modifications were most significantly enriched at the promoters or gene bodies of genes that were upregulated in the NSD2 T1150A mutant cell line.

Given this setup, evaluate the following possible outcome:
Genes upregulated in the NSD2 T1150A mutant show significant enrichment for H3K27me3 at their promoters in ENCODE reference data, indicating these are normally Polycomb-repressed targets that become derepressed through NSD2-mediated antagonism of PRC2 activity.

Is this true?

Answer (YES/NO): YES